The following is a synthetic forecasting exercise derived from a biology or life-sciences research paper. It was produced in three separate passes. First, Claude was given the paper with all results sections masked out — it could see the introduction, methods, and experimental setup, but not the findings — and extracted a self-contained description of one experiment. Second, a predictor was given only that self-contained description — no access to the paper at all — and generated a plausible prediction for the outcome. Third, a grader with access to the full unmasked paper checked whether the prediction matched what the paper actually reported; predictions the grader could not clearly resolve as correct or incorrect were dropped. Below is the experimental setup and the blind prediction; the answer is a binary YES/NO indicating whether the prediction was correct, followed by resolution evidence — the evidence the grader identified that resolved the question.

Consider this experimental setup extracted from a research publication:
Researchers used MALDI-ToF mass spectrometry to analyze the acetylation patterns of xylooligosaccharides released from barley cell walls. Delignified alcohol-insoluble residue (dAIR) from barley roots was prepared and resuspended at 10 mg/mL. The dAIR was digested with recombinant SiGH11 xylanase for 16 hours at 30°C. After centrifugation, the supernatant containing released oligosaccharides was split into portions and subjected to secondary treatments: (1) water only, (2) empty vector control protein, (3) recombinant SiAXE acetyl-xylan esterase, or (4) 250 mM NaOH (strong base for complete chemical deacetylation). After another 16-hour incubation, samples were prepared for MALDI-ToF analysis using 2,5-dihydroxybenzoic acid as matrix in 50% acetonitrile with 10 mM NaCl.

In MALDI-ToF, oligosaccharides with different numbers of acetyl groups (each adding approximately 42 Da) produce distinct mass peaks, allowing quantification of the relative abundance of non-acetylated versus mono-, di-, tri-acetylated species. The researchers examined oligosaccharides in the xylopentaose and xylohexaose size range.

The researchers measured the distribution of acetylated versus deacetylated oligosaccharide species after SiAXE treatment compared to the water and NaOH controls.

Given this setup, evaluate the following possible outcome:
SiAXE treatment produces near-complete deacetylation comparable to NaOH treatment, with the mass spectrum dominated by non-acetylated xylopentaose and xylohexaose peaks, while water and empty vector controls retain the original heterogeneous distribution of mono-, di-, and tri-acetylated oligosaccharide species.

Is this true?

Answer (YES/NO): NO